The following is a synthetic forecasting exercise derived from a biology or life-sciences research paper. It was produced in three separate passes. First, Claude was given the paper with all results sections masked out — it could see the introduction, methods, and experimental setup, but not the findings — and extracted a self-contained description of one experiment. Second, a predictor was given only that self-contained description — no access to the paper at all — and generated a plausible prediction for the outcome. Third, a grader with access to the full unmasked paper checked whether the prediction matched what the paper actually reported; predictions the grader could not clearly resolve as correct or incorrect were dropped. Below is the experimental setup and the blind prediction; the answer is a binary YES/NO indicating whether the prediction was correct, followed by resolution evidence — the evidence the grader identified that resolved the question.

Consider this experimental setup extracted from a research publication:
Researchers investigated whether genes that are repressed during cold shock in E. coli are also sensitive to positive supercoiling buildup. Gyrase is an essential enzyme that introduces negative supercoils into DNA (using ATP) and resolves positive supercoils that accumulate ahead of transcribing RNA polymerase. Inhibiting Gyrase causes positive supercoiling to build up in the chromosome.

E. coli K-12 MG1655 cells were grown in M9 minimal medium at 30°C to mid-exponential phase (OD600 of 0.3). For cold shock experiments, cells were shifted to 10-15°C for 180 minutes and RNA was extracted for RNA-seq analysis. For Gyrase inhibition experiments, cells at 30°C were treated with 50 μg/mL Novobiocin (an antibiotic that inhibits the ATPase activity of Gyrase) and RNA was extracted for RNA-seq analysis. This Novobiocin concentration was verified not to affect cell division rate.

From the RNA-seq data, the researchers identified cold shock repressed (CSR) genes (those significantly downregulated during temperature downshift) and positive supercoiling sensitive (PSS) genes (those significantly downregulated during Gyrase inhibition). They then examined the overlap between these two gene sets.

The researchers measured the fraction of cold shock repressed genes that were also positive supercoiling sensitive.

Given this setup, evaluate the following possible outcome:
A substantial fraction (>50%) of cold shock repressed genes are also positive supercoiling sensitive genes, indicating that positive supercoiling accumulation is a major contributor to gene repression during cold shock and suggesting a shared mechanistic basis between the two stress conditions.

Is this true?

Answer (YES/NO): NO